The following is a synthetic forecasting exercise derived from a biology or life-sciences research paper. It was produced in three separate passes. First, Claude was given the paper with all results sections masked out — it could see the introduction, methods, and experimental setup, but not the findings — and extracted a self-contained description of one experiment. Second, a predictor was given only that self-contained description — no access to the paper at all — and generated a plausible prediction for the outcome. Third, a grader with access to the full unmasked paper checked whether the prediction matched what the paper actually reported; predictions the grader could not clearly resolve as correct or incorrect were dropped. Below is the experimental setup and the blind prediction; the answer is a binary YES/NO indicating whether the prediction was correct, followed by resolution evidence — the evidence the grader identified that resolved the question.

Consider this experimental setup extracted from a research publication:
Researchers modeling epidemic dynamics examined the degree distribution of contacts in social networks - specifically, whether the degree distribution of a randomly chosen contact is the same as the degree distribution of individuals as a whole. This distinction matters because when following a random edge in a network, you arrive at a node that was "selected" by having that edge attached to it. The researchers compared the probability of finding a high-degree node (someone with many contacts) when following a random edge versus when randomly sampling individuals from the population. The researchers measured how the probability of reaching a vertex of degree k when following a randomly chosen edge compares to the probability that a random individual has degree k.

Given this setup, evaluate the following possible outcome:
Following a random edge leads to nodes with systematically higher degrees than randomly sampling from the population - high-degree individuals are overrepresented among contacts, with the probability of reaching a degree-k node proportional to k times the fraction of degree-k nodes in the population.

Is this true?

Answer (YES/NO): YES